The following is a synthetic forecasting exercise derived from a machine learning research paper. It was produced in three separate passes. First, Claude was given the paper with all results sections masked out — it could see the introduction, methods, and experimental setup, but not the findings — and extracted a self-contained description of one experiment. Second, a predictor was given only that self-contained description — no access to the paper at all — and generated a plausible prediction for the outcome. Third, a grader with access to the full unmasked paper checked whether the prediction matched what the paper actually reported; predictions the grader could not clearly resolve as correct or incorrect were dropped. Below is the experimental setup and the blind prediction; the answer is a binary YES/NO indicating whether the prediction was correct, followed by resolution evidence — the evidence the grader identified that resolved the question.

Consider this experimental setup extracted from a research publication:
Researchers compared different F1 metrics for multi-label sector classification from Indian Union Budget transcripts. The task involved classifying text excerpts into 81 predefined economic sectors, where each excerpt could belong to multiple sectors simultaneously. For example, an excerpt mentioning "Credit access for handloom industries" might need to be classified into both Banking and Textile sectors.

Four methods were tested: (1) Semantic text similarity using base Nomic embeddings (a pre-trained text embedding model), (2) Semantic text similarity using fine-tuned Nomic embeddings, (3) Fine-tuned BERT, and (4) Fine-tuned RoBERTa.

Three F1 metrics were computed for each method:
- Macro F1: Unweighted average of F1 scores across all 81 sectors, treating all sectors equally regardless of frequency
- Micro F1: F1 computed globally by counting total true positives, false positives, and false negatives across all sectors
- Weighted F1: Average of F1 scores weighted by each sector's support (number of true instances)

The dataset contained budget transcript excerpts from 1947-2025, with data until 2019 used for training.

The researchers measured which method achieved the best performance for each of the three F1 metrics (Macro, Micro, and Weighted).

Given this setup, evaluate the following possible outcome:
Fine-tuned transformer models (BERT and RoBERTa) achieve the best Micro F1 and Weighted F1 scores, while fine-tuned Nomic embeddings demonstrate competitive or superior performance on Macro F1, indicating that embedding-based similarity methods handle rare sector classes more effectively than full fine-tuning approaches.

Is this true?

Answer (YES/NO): NO